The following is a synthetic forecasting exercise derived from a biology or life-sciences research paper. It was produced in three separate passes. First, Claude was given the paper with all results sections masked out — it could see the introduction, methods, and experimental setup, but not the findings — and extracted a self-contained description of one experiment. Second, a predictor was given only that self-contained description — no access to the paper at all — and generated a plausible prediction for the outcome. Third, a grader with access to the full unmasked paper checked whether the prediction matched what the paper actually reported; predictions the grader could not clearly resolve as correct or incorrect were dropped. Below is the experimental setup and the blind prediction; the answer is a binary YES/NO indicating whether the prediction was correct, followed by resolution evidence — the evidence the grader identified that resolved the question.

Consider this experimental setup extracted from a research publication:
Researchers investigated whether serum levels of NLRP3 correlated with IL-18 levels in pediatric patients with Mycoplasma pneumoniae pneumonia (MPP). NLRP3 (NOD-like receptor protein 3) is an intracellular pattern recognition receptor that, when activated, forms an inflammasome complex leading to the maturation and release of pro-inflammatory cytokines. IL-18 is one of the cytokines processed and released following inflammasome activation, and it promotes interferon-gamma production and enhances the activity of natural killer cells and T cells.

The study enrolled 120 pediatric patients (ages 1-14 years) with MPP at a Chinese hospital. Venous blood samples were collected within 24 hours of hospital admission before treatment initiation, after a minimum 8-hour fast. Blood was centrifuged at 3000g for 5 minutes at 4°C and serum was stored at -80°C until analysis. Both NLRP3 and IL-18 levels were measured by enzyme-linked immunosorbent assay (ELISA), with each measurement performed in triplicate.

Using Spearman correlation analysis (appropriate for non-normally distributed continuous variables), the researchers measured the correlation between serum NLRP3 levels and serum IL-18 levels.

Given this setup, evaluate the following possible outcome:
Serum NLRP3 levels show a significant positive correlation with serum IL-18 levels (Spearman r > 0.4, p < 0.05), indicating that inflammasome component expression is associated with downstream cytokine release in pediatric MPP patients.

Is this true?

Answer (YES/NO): YES